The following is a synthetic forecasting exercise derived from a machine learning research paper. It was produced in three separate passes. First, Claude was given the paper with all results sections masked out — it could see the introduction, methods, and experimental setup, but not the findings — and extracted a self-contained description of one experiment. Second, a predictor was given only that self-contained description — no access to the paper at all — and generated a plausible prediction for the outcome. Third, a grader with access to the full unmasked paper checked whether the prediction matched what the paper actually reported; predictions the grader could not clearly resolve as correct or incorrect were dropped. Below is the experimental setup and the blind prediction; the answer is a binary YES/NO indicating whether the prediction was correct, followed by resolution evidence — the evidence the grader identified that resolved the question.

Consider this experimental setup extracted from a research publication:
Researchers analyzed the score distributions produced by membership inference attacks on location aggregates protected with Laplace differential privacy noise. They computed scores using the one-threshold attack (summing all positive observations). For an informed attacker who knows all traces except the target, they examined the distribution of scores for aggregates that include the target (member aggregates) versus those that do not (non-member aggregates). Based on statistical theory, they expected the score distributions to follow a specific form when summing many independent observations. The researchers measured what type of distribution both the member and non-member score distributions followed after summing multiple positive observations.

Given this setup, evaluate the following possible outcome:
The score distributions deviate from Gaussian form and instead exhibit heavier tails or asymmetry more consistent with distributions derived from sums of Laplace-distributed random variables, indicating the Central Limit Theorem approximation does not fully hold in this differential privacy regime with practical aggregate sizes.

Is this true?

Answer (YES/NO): NO